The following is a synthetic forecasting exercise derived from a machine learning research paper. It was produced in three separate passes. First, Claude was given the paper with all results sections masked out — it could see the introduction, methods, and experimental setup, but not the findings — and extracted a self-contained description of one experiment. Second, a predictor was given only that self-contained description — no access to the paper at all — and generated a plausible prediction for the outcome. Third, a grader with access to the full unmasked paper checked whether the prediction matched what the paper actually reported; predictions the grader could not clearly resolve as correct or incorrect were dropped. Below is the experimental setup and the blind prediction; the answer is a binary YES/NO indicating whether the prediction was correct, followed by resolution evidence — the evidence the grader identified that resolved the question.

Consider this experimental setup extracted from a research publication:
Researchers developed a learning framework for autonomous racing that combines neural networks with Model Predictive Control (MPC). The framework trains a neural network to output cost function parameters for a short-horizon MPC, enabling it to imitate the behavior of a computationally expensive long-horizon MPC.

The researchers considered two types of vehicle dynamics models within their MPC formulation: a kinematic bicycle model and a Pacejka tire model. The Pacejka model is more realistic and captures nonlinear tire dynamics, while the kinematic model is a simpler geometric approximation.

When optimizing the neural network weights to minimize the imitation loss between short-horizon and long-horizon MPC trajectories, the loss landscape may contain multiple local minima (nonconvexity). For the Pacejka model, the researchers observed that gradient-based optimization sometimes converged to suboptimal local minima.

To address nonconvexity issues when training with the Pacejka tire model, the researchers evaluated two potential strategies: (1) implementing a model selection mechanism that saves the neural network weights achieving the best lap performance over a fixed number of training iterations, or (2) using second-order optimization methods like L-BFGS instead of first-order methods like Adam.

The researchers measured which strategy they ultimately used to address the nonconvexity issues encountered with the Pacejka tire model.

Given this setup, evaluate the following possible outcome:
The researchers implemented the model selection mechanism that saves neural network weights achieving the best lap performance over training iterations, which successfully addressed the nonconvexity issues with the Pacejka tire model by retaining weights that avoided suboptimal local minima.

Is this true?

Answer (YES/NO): YES